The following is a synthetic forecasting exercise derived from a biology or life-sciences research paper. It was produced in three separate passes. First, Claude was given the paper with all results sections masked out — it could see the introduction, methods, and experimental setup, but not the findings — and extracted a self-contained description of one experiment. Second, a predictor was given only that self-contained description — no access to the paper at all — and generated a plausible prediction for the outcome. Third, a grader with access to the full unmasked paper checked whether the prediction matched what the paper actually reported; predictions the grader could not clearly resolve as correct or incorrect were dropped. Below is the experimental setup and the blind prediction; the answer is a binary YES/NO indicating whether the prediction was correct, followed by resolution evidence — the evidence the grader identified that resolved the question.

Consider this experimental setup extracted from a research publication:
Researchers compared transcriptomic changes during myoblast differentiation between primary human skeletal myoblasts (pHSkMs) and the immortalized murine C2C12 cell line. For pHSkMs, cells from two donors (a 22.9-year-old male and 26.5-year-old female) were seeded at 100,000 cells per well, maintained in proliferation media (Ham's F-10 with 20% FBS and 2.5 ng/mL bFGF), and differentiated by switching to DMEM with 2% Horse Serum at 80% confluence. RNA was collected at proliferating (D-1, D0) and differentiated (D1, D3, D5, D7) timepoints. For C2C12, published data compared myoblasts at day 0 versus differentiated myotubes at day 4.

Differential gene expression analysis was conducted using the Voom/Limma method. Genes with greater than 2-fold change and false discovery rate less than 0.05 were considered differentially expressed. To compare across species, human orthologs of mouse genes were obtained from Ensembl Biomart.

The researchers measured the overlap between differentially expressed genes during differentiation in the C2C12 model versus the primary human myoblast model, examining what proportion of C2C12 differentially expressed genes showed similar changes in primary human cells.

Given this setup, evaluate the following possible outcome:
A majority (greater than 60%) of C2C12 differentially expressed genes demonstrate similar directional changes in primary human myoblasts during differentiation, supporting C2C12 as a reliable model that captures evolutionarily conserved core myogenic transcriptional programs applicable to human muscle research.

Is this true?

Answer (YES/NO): NO